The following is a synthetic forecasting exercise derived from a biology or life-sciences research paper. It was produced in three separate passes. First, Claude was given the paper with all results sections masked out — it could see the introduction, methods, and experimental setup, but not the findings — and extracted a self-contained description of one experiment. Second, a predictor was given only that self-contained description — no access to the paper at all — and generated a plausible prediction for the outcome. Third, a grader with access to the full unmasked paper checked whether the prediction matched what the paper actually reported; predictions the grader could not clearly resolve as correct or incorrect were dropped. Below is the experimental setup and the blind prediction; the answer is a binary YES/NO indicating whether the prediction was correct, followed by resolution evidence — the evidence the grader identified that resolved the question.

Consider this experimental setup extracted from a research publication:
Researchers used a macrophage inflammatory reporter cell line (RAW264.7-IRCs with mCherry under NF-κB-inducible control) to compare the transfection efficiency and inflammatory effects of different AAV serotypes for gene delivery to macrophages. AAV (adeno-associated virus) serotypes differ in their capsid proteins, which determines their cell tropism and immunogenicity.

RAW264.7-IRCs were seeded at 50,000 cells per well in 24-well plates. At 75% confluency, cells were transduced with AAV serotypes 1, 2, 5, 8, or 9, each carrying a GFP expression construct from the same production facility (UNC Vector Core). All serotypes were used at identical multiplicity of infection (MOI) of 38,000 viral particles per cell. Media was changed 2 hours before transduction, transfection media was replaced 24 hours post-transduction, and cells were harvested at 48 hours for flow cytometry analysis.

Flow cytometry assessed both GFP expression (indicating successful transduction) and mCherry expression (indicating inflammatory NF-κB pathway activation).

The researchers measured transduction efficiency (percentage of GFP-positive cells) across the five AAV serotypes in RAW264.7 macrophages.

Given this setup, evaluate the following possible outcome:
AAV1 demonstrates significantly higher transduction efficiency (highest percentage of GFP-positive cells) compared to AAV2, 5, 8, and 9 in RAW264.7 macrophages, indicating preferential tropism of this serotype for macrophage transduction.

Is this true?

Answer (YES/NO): YES